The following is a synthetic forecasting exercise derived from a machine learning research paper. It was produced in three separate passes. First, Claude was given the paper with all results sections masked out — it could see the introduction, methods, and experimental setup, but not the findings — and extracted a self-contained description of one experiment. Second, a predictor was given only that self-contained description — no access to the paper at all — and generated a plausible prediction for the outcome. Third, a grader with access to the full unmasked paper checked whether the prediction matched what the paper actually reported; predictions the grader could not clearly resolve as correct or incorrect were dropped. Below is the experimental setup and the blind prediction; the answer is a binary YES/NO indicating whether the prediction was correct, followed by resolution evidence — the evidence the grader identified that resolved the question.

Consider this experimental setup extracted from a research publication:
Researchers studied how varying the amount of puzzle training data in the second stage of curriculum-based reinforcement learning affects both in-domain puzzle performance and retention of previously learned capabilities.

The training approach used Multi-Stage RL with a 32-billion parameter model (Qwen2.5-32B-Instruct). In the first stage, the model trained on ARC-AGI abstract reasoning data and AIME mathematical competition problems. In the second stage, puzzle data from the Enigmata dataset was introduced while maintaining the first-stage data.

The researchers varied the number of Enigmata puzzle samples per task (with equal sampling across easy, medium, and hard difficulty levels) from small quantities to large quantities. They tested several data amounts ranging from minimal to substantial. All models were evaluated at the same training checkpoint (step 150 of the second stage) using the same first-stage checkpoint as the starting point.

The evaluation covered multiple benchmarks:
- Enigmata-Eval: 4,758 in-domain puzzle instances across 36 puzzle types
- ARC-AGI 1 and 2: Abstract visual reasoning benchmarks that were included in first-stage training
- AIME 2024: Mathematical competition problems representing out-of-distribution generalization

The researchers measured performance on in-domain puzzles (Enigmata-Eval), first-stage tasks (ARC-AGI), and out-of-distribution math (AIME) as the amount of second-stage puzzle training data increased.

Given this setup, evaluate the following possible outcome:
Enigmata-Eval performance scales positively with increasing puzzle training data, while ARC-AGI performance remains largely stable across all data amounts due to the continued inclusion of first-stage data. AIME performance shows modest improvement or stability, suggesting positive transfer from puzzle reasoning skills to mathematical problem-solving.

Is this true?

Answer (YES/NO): NO